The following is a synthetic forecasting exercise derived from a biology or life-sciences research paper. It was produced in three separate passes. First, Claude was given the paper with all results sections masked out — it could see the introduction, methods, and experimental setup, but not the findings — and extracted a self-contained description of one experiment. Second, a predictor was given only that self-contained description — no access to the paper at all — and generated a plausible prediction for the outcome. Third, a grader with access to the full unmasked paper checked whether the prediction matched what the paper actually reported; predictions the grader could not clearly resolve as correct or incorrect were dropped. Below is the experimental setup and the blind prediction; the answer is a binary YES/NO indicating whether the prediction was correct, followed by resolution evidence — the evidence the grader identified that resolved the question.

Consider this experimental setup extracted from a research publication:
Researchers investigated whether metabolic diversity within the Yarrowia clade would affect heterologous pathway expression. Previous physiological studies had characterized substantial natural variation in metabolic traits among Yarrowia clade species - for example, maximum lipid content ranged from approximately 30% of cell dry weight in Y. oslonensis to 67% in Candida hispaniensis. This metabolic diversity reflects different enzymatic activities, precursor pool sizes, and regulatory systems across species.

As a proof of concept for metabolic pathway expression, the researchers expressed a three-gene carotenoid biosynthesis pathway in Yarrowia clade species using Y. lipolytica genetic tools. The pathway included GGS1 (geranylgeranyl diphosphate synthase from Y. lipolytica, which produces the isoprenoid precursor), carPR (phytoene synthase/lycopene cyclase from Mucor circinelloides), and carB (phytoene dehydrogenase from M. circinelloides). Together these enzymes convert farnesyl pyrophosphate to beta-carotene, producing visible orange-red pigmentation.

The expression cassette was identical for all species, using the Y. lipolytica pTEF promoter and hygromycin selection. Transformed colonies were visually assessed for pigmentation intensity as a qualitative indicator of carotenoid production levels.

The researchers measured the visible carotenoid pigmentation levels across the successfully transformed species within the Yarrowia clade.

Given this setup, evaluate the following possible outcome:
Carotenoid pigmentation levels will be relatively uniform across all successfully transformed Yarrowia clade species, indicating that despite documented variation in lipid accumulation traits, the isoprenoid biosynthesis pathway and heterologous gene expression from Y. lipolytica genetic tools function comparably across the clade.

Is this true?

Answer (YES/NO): NO